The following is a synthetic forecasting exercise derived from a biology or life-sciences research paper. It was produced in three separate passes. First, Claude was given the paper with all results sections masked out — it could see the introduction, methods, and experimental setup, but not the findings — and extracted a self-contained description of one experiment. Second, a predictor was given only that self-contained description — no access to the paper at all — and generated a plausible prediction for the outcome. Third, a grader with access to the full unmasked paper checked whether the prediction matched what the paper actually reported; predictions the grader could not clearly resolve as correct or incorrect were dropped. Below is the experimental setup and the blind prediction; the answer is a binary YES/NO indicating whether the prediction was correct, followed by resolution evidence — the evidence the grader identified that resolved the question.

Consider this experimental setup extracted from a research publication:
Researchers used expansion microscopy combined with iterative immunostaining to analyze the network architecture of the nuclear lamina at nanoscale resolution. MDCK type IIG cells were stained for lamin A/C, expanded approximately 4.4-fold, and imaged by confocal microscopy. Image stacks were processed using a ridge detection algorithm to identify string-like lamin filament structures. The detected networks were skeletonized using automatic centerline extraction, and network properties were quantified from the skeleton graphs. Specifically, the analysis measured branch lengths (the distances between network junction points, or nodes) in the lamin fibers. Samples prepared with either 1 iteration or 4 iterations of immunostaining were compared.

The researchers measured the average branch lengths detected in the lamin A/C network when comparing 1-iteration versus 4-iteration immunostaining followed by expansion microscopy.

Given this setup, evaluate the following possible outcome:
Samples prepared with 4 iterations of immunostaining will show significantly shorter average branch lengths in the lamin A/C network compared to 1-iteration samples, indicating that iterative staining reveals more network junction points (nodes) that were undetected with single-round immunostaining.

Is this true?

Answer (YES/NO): NO